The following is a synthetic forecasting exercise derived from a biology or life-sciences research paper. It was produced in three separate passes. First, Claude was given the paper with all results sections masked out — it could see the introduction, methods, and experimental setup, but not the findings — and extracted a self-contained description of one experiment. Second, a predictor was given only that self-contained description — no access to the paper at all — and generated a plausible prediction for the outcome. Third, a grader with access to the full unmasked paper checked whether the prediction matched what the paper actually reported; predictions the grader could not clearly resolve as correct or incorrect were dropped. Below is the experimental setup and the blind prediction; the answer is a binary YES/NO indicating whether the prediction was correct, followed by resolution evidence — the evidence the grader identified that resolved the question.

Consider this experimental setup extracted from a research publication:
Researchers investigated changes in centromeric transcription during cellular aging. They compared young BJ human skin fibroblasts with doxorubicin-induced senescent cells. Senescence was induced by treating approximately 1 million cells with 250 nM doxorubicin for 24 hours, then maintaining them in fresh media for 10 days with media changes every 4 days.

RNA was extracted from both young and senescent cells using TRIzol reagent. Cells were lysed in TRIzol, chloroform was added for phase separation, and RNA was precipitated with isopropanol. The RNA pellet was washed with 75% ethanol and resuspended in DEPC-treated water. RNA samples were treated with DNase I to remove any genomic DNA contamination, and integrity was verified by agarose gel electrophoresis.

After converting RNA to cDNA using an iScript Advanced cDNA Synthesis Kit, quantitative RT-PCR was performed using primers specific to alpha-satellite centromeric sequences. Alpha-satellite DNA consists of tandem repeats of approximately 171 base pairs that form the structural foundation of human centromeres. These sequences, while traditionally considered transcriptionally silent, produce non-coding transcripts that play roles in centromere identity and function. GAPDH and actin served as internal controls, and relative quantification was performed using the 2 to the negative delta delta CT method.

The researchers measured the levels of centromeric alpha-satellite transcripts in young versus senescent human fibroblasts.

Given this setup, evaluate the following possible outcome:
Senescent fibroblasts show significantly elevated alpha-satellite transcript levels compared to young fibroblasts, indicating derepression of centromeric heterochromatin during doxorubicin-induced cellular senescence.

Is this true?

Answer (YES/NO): NO